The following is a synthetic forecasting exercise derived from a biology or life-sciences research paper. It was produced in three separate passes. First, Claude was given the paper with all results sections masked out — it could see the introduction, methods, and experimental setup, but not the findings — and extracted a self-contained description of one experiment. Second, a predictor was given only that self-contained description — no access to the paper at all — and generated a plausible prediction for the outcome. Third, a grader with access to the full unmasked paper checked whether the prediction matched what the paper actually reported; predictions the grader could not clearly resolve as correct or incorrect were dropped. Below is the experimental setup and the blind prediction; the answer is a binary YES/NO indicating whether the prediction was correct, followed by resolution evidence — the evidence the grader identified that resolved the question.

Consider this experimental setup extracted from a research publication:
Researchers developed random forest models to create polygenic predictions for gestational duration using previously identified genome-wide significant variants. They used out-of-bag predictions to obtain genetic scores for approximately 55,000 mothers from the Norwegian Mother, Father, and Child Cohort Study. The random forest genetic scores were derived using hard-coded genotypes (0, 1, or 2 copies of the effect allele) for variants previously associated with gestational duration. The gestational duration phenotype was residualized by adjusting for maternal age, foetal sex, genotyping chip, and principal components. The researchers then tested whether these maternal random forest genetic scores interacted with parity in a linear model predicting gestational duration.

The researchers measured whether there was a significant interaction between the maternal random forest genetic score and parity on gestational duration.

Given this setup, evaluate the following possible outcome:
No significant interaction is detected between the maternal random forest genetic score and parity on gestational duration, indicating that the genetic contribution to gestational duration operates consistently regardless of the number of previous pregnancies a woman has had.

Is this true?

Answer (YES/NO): NO